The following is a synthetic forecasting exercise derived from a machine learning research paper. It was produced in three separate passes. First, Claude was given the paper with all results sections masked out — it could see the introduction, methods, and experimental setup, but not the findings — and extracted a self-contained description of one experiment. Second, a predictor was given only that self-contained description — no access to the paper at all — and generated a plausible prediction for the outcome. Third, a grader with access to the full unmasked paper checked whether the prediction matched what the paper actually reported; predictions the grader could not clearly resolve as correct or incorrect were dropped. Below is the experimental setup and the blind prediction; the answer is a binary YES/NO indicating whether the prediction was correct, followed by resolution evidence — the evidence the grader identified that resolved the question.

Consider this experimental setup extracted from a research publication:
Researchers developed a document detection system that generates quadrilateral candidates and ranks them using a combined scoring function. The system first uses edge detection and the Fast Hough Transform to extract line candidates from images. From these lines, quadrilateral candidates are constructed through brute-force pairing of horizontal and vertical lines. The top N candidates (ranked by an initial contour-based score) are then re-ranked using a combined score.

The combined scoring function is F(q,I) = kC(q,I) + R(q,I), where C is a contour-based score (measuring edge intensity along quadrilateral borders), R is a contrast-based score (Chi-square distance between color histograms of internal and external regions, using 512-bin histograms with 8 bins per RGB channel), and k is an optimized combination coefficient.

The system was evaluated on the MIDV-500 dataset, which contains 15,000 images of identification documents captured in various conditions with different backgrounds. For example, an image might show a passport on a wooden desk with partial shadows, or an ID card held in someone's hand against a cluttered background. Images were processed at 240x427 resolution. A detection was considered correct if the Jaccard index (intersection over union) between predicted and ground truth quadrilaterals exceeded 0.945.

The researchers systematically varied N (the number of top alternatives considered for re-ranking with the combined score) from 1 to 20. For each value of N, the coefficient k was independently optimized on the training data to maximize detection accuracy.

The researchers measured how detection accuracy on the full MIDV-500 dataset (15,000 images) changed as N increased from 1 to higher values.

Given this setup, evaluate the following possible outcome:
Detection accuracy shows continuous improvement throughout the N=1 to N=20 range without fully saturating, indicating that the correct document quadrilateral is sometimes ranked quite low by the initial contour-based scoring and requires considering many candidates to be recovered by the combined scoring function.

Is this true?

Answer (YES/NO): NO